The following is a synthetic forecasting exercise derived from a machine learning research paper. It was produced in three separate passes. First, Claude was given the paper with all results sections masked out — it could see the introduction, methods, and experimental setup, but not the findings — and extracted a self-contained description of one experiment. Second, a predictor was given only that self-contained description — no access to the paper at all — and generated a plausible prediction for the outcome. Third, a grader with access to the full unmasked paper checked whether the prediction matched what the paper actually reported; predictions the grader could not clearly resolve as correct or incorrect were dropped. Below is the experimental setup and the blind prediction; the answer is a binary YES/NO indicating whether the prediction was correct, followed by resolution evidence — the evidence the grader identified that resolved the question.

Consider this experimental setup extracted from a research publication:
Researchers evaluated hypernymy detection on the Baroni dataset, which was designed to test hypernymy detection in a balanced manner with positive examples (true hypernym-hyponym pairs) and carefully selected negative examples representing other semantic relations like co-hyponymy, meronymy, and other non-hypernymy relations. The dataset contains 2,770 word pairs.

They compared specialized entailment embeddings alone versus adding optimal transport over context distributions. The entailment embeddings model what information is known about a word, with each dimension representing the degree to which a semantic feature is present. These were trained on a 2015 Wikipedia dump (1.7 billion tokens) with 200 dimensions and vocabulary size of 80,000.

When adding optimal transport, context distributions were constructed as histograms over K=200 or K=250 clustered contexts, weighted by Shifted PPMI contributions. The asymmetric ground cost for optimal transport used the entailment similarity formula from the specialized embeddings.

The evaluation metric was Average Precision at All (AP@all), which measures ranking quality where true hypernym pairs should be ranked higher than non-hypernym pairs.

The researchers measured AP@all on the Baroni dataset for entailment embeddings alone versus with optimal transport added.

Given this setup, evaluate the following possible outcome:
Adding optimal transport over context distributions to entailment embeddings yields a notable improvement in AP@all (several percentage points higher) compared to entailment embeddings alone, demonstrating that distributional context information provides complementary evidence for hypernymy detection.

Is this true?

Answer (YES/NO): NO